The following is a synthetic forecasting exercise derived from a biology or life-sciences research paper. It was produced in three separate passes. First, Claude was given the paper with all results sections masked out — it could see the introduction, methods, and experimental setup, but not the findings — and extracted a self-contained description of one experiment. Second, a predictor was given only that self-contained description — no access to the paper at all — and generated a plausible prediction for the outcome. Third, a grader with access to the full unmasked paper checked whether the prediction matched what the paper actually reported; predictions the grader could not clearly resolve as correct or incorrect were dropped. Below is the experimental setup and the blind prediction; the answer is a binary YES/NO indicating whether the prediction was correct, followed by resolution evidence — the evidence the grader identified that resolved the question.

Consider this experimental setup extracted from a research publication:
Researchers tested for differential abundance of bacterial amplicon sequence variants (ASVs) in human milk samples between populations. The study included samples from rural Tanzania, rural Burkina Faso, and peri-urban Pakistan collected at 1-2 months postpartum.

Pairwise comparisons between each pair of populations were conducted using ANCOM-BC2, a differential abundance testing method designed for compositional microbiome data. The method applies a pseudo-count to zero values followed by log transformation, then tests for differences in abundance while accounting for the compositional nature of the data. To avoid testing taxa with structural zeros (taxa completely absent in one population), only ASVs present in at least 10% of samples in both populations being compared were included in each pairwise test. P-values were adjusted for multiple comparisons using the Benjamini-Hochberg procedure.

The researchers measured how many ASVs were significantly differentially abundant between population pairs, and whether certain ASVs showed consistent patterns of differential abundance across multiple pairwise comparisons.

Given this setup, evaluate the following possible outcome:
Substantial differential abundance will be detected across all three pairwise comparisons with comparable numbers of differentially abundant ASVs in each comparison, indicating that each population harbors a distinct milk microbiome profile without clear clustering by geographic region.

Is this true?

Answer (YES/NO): NO